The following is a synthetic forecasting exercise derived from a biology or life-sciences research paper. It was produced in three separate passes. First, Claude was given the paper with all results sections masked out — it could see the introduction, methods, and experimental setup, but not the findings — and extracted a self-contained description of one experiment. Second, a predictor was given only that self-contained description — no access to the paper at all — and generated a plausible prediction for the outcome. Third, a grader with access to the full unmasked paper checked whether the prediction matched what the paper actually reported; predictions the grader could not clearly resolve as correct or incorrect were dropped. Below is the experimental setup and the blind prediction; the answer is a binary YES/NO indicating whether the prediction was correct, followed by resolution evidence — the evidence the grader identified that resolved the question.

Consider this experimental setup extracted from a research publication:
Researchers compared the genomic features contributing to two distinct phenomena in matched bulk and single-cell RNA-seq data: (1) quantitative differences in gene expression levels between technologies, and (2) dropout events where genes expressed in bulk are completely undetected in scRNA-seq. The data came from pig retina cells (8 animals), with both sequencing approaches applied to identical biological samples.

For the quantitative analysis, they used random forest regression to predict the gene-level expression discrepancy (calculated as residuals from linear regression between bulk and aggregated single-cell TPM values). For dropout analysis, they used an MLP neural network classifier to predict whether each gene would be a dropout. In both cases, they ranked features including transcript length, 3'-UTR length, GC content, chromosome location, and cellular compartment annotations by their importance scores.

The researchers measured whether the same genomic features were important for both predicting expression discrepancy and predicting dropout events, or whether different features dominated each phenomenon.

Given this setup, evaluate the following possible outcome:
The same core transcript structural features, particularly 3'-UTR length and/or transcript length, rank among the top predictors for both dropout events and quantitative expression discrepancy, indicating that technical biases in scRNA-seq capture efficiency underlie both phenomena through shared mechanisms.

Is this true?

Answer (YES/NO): YES